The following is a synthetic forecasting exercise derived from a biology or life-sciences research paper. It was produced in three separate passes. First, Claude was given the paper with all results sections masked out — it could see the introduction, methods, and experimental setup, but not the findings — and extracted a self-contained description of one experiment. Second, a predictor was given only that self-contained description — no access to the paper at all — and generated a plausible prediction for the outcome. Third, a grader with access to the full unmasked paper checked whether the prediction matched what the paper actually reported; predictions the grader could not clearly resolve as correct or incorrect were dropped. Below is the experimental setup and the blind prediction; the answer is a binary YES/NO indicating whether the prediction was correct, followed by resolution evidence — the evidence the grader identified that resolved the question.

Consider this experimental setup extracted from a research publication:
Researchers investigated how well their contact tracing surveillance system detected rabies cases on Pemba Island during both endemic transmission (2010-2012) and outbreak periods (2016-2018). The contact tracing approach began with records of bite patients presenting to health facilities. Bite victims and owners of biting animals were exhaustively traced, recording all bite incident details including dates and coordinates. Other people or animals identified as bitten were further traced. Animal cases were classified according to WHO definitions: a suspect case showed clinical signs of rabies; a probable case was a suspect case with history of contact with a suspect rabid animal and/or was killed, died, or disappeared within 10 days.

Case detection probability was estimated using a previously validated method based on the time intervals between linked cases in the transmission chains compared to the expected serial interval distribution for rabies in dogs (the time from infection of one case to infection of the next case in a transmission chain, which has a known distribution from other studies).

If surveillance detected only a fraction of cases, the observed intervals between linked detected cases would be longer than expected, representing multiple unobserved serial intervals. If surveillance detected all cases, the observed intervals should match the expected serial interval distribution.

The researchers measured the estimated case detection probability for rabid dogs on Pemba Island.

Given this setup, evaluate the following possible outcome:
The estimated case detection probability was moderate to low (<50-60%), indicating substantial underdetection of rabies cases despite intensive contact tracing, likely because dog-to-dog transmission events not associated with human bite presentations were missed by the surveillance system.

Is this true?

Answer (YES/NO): NO